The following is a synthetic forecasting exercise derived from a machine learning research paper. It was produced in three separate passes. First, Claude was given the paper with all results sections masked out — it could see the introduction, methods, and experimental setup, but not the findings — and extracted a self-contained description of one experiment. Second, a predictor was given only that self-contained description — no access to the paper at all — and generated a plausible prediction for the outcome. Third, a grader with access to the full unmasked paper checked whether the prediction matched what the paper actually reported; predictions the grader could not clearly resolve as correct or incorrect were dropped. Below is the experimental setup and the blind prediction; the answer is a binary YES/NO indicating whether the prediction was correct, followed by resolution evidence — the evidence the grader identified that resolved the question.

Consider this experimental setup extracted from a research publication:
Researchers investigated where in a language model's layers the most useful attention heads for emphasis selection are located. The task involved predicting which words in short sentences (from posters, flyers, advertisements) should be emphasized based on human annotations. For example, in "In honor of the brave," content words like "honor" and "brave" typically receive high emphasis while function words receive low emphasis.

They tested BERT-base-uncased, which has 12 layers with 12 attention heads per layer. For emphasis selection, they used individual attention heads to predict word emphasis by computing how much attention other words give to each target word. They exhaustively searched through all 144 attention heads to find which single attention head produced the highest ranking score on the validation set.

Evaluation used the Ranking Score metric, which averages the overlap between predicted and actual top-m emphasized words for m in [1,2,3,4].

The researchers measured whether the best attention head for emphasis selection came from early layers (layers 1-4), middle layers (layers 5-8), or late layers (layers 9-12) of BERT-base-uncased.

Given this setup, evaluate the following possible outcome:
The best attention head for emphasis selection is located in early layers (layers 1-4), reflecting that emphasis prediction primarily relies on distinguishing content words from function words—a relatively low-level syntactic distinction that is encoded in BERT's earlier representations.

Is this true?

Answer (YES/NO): NO